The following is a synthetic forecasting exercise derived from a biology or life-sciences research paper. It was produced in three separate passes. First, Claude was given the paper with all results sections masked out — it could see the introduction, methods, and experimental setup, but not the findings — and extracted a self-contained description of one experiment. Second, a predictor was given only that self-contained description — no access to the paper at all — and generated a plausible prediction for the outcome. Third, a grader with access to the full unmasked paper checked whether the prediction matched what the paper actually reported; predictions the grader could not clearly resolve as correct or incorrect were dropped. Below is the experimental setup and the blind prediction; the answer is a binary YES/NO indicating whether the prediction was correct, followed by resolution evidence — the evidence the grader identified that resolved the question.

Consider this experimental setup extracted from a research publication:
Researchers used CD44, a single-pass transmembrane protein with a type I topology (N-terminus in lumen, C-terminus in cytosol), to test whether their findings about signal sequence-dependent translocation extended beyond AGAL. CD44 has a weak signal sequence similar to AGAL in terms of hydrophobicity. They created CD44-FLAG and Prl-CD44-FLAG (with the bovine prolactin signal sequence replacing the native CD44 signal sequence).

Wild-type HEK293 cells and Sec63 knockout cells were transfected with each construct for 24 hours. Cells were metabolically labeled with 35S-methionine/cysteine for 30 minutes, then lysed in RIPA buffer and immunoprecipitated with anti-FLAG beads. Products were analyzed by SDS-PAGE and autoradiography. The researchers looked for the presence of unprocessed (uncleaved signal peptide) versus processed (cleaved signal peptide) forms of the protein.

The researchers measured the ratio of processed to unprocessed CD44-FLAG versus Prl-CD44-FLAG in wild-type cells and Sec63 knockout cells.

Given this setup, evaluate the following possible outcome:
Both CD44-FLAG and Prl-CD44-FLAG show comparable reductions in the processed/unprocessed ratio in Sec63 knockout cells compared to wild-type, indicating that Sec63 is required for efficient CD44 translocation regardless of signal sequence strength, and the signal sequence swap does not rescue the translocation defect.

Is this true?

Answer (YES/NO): NO